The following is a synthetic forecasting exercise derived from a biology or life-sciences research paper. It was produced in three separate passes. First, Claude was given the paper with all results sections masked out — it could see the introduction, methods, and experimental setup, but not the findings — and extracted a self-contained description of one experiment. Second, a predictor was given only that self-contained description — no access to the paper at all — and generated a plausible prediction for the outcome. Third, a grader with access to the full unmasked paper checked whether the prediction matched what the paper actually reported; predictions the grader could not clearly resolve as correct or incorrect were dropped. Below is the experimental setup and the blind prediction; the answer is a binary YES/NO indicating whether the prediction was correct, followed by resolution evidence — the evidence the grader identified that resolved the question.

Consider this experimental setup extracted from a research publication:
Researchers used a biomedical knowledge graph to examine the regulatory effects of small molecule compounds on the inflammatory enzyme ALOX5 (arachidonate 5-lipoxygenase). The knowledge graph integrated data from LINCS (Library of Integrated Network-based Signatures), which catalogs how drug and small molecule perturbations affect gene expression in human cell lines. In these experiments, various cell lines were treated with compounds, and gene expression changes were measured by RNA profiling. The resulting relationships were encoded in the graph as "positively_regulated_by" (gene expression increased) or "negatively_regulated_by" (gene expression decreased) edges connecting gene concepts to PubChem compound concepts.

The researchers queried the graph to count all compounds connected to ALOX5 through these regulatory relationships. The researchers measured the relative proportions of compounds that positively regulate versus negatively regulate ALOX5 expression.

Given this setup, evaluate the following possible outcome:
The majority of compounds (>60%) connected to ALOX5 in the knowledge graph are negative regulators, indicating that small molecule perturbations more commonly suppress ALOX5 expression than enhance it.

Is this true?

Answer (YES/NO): YES